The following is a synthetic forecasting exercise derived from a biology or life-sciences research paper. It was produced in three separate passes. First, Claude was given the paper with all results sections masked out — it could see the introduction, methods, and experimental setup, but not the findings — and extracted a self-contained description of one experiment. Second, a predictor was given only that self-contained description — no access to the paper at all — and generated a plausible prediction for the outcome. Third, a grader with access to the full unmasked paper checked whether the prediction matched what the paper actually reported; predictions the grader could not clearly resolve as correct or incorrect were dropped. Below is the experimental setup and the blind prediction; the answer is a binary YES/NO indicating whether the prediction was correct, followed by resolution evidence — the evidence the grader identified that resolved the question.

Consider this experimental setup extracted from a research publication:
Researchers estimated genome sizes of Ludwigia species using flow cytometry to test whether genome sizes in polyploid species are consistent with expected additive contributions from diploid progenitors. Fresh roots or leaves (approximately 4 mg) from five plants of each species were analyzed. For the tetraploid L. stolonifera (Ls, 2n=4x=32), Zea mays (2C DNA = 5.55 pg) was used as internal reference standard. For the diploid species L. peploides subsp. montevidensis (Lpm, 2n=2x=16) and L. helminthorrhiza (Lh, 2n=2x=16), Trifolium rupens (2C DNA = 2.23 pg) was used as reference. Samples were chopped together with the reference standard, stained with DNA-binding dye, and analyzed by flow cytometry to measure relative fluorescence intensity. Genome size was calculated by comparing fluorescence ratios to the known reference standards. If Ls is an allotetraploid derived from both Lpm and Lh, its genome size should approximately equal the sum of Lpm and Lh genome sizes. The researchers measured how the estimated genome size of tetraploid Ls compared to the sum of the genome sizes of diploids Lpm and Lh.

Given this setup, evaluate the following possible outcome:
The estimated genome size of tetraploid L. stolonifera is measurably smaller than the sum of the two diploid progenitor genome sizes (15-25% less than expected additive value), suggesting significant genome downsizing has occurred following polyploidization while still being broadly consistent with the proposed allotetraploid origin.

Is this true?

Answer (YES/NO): NO